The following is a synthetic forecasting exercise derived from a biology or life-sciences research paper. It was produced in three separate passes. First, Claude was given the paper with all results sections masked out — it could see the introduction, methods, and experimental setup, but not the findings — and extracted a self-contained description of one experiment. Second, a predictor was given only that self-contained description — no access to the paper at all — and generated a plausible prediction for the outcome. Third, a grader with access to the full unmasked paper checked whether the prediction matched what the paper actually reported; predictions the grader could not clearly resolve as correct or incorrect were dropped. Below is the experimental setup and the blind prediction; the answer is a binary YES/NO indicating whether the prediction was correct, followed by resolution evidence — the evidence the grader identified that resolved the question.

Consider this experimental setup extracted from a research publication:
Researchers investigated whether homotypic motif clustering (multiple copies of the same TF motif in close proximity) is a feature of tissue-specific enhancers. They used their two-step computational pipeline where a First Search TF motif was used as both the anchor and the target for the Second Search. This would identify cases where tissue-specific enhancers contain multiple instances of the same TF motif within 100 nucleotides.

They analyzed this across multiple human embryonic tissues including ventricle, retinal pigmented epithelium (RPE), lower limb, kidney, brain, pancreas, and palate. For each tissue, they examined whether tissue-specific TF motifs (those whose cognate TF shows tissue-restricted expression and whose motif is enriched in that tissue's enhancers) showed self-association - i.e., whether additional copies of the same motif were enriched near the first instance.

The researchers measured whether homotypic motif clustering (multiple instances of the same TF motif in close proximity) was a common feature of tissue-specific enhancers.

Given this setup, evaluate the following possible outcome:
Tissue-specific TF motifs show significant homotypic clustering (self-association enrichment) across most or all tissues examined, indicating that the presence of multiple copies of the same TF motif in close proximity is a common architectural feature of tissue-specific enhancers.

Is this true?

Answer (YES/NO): YES